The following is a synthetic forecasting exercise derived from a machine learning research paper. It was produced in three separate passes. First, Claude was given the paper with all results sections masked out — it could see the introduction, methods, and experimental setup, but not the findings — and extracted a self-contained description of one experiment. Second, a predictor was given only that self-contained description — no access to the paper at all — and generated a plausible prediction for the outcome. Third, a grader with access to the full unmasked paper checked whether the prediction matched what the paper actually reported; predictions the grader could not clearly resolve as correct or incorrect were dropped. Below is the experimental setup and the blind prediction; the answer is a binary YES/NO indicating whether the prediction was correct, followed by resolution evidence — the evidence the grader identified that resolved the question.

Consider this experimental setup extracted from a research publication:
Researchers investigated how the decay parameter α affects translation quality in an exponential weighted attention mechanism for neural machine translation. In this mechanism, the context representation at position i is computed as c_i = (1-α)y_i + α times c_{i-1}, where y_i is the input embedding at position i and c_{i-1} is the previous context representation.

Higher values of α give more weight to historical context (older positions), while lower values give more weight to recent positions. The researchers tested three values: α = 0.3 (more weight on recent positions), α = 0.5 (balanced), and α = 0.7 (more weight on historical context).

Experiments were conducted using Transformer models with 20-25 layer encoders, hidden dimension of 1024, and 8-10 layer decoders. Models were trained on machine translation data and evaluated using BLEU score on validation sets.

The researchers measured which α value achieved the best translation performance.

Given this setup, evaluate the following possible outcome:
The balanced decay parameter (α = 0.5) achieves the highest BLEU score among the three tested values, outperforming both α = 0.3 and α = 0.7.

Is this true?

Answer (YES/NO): NO